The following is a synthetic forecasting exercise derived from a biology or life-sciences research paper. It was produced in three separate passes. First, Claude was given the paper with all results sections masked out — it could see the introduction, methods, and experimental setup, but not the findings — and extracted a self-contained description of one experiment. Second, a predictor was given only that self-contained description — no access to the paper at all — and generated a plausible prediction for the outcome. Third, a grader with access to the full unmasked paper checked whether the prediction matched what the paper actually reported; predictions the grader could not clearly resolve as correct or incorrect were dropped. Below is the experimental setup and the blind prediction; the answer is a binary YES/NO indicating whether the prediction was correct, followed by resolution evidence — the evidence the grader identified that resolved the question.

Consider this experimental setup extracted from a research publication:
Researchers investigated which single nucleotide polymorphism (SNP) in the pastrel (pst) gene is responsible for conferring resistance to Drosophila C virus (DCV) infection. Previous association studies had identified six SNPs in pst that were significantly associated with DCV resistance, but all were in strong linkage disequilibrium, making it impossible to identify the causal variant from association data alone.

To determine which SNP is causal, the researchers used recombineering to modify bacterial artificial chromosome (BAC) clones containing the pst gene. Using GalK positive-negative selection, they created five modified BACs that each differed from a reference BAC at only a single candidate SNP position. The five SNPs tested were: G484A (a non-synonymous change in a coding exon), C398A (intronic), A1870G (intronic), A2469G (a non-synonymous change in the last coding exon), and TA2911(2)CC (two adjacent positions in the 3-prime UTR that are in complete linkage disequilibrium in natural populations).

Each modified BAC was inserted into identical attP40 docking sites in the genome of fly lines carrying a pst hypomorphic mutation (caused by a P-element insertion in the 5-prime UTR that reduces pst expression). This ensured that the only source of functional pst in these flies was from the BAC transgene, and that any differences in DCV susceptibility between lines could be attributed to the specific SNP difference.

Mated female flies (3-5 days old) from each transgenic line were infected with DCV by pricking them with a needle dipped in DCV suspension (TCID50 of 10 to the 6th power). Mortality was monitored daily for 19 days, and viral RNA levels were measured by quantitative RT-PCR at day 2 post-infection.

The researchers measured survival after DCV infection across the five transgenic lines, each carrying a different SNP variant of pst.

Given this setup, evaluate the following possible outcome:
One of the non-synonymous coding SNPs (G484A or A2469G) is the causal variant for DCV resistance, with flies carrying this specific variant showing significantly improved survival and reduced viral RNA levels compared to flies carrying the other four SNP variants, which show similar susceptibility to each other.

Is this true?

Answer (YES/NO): NO